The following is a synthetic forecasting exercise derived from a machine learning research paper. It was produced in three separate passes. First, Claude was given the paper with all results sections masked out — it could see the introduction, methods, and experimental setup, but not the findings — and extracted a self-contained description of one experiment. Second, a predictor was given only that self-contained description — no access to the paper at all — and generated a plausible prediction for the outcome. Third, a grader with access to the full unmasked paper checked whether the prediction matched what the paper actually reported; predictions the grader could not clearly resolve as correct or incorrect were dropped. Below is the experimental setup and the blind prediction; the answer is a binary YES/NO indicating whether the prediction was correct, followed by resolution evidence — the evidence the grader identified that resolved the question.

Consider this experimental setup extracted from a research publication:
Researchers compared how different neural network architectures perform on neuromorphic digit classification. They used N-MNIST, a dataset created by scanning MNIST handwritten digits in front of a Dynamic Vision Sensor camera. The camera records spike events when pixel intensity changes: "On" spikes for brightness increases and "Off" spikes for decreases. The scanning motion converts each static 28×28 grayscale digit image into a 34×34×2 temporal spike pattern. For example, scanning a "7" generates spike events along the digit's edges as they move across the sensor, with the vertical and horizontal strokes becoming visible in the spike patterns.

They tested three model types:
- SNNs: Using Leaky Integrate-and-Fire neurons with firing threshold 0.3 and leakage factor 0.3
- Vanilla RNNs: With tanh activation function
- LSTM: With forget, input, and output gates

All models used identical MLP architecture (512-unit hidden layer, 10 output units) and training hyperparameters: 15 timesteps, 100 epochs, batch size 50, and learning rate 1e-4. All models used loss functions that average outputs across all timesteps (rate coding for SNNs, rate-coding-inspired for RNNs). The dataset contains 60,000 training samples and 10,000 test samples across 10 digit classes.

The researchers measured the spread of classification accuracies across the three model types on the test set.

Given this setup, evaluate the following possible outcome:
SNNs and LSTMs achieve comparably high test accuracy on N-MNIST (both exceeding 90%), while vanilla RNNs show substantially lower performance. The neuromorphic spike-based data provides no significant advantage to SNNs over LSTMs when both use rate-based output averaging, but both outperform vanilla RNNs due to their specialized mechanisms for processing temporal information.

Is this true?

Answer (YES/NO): NO